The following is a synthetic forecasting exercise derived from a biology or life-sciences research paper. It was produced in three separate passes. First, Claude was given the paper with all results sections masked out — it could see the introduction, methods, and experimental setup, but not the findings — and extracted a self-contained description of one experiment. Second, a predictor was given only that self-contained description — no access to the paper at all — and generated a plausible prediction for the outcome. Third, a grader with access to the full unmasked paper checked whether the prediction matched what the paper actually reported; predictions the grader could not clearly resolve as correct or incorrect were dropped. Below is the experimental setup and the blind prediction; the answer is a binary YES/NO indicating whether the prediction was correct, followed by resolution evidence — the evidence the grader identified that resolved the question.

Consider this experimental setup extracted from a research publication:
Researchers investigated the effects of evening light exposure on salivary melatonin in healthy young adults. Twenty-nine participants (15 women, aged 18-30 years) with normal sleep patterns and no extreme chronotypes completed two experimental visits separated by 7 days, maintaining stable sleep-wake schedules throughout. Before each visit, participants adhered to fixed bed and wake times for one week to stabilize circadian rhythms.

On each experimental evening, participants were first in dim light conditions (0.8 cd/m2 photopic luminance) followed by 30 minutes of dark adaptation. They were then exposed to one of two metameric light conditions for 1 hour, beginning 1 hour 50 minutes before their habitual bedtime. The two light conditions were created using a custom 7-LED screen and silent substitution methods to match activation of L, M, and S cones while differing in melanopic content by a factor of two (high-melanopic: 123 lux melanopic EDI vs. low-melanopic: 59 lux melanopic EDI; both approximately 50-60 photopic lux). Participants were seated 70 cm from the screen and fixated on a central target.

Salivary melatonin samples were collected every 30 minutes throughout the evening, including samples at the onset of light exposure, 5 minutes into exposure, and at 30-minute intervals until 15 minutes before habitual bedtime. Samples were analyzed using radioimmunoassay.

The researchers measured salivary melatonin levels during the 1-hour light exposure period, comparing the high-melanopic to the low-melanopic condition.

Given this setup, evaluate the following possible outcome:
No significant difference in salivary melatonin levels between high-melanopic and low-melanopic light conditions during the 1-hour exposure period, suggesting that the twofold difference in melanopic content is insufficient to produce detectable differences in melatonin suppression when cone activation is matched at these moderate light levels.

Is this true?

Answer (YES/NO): NO